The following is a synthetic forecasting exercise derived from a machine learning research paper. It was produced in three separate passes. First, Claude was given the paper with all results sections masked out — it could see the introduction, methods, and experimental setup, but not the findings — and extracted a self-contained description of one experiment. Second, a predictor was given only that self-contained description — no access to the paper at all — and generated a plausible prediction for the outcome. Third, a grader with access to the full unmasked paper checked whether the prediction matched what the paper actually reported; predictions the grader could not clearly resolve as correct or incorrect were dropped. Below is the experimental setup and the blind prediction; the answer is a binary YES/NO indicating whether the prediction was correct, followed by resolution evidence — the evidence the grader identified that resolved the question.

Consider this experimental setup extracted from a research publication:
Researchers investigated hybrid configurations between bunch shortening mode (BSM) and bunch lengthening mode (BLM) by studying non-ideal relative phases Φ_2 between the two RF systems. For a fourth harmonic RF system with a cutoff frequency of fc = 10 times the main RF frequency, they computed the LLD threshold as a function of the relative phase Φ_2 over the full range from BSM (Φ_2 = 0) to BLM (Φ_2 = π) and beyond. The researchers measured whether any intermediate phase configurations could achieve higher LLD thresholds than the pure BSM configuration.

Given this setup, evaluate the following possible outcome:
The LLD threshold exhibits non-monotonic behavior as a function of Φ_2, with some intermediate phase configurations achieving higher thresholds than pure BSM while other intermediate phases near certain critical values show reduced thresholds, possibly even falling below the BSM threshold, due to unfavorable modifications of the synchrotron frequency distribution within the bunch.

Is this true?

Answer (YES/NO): YES